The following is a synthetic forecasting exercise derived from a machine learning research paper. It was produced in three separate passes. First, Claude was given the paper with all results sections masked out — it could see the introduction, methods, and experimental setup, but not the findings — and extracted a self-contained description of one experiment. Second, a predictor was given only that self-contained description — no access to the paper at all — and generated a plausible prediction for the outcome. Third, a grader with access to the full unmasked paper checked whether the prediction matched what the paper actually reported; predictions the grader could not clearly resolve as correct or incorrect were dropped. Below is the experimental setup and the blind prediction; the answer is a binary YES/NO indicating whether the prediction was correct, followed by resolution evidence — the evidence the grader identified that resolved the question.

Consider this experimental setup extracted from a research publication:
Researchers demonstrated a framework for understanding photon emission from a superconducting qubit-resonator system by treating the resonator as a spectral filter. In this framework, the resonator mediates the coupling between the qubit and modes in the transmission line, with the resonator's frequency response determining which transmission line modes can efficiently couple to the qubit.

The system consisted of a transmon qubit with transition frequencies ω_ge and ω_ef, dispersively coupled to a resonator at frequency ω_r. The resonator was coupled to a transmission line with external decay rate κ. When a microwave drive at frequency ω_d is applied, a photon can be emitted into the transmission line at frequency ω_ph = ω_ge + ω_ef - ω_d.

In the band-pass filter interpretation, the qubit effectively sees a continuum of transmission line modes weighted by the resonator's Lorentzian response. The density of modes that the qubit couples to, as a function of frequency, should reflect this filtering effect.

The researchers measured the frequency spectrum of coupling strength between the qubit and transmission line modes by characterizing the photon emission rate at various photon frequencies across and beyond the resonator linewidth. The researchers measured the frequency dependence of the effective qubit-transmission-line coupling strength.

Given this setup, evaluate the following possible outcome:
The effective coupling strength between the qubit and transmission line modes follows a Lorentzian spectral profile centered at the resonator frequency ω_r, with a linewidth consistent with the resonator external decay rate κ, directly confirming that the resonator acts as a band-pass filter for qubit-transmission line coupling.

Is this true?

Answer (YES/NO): YES